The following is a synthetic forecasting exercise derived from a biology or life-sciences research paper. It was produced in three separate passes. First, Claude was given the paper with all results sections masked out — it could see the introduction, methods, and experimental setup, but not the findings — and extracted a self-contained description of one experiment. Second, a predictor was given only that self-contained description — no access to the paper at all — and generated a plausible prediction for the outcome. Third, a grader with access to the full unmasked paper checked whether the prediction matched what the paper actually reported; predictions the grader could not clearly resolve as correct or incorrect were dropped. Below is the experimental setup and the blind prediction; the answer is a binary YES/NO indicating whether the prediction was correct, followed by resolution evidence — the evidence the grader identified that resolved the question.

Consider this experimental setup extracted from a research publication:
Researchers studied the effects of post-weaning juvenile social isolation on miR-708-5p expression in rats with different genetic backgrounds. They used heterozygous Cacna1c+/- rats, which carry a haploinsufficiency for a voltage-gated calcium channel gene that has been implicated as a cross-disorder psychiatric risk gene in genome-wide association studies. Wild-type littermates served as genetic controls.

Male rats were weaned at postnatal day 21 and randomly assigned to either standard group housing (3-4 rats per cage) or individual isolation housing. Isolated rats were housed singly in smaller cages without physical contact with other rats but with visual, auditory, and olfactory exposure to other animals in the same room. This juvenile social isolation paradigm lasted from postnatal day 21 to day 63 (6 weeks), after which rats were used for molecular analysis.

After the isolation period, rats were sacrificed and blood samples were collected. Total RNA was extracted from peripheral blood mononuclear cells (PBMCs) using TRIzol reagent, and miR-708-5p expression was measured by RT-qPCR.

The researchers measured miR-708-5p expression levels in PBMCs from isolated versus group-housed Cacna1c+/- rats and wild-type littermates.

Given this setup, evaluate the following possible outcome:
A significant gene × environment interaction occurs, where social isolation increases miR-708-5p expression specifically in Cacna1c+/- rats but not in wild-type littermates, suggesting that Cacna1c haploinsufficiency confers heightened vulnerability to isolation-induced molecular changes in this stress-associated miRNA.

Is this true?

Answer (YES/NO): NO